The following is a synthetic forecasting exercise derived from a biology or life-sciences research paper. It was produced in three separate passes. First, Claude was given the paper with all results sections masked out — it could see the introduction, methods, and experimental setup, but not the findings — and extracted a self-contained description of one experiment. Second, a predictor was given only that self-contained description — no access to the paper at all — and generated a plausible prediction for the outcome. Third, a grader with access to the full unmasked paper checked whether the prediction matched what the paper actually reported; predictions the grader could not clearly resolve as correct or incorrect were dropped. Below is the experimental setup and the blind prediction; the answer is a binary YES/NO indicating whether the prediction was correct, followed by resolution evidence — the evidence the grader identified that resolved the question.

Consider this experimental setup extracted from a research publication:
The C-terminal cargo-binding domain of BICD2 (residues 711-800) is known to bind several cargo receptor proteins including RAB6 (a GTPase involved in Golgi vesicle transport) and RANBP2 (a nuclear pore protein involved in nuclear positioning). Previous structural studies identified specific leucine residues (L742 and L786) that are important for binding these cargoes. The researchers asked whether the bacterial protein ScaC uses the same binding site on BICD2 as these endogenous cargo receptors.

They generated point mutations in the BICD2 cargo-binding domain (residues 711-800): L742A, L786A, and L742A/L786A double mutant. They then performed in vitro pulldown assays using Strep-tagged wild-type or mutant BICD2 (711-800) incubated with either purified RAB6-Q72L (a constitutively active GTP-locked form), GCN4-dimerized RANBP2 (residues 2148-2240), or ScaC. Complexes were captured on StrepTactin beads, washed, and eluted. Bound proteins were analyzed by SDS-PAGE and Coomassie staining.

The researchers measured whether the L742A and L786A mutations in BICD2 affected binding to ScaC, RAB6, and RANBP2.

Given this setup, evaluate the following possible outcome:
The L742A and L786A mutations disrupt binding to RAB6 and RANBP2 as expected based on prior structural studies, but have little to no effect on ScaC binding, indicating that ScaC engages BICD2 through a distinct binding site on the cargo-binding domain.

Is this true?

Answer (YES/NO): YES